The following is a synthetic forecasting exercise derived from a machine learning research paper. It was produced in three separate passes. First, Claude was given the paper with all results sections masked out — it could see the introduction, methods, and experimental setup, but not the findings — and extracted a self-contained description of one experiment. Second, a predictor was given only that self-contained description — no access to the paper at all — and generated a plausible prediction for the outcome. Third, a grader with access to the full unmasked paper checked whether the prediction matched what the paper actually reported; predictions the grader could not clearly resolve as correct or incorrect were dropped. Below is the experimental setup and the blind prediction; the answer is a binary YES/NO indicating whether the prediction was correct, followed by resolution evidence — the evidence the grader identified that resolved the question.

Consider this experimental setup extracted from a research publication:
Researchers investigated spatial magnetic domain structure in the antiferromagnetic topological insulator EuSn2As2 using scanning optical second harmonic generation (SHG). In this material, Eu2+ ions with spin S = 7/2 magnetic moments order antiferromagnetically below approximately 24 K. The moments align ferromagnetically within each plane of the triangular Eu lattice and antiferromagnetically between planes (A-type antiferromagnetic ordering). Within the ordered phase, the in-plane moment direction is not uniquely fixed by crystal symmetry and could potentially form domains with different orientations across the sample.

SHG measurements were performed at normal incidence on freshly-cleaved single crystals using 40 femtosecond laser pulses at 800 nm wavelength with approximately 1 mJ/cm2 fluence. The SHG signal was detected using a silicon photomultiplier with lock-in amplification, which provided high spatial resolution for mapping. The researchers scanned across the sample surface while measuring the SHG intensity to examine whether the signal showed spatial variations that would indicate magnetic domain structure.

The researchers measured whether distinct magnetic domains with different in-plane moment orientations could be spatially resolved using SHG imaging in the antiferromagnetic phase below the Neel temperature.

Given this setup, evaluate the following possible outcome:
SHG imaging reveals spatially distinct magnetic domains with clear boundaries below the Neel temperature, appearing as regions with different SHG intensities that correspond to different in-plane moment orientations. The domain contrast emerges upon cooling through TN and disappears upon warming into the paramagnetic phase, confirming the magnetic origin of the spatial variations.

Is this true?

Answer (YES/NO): NO